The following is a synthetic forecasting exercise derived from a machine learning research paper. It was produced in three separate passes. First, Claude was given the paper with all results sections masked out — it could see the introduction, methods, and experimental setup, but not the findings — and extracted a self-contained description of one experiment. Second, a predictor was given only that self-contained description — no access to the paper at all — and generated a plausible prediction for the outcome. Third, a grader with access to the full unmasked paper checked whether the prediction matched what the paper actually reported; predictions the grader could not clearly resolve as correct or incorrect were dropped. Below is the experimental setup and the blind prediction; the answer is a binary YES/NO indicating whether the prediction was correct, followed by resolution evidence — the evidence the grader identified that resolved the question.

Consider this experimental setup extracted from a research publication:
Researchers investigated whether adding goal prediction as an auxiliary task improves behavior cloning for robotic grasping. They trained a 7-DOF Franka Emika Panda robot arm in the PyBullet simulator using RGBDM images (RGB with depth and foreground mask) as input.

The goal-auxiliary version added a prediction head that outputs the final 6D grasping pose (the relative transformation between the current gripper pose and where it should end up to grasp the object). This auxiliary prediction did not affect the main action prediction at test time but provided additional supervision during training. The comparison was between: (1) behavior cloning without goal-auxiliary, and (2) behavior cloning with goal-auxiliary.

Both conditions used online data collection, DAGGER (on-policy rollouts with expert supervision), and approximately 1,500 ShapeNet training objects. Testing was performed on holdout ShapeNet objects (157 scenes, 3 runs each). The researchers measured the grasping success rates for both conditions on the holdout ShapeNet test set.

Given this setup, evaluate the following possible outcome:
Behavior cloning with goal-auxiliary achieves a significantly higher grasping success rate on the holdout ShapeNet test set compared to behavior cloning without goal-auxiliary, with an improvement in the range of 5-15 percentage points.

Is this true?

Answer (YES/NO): NO